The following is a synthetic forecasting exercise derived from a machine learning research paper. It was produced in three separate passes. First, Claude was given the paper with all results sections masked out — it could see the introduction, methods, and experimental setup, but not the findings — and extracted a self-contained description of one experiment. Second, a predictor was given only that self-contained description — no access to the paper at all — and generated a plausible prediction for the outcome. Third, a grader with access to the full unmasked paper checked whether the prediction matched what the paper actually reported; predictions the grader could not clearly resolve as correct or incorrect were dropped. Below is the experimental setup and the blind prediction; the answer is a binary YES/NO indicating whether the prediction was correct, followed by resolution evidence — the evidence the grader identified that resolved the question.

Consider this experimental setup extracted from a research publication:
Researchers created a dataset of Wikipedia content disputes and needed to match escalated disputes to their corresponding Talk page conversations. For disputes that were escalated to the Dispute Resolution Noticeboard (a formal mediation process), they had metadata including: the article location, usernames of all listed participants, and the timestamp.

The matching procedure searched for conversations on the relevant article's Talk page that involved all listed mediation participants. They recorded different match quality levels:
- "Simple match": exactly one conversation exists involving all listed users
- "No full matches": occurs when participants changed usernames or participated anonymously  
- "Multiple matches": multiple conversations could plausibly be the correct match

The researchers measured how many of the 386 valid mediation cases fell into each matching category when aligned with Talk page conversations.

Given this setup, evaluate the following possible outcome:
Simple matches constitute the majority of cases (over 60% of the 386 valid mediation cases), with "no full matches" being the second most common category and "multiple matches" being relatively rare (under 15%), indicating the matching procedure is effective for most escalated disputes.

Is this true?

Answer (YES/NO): NO